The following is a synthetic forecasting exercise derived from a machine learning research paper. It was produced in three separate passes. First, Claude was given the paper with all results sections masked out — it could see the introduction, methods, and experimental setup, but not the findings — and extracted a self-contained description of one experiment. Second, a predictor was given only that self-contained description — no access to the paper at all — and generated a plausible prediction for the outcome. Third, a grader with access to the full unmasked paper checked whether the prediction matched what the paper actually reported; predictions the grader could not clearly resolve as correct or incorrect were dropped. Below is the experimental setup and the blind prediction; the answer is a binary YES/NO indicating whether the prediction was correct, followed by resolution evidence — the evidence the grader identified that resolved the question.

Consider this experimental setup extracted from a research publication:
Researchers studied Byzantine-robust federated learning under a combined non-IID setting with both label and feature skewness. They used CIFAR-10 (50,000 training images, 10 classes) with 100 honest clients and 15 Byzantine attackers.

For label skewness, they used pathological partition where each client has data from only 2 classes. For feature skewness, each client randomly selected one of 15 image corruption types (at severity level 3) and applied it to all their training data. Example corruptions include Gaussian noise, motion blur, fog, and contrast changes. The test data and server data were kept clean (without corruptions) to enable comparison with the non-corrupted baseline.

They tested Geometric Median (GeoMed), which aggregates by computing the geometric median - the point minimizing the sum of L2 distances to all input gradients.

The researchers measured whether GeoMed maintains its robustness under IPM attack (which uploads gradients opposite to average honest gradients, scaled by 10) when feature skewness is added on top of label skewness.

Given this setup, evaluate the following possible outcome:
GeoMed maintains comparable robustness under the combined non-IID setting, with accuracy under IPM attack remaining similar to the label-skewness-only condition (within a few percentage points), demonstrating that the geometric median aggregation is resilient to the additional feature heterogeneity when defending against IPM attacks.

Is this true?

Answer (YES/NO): YES